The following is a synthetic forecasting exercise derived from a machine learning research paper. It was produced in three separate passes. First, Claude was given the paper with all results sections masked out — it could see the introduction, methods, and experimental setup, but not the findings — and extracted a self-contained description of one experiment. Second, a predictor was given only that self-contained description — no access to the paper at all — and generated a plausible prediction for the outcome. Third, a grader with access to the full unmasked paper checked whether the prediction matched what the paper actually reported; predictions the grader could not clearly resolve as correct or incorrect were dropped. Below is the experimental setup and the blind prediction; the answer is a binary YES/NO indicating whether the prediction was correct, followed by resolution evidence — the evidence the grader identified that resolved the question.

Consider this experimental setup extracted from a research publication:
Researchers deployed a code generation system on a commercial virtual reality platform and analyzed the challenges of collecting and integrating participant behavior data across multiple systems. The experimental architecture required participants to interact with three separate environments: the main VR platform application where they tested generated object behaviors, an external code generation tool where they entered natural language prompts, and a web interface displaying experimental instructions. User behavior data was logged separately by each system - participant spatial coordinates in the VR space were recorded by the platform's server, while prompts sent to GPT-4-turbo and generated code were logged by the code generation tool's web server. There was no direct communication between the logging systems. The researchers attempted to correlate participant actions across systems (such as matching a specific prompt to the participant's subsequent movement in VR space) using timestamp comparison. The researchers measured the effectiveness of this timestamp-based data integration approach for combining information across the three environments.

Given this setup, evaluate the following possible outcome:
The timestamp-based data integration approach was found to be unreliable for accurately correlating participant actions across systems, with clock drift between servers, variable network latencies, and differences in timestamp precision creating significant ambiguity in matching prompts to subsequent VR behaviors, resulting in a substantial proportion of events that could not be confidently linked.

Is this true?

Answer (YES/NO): NO